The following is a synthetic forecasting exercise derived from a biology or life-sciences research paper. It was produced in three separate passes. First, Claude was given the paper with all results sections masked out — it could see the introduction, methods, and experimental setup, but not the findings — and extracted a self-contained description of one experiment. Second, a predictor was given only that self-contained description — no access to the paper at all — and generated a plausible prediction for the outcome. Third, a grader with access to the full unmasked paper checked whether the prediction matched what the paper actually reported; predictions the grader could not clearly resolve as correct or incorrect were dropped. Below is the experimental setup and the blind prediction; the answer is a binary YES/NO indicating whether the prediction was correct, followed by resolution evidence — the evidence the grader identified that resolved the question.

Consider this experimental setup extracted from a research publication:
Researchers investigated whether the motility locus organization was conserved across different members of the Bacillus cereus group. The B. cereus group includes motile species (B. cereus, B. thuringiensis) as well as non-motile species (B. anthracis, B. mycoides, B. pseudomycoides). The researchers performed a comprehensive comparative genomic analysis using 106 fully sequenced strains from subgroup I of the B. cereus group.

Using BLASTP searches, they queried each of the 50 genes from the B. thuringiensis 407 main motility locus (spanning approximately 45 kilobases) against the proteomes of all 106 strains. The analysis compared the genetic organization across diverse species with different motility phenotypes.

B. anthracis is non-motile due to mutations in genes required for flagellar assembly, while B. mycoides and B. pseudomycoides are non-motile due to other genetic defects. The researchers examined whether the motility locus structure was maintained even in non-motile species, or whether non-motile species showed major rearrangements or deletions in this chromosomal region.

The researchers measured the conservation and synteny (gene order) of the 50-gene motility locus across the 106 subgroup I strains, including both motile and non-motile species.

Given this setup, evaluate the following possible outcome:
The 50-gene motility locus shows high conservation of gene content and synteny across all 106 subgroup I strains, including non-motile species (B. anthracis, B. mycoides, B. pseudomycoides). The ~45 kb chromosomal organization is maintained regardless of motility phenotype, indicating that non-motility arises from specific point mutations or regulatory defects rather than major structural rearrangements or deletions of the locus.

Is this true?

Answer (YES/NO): NO